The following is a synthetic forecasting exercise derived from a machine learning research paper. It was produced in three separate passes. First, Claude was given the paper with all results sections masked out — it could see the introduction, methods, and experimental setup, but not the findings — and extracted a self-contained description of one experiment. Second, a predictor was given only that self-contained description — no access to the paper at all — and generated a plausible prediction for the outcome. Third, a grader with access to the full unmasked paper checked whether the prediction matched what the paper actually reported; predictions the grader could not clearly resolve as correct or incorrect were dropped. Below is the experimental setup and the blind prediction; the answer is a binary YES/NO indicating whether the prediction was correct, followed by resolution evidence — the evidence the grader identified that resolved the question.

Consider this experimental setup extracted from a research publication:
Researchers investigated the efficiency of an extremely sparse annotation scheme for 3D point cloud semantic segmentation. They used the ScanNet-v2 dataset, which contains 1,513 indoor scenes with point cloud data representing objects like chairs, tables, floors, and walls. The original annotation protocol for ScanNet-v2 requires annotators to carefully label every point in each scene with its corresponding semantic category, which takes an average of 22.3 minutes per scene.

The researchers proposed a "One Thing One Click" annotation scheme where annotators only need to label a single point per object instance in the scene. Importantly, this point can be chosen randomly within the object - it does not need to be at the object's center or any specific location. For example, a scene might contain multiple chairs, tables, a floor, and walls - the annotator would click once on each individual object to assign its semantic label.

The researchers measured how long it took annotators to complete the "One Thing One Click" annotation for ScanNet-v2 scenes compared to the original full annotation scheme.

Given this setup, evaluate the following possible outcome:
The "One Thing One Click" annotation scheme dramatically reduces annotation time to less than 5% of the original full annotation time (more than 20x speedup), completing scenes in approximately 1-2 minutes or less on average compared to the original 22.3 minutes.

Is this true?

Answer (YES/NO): NO